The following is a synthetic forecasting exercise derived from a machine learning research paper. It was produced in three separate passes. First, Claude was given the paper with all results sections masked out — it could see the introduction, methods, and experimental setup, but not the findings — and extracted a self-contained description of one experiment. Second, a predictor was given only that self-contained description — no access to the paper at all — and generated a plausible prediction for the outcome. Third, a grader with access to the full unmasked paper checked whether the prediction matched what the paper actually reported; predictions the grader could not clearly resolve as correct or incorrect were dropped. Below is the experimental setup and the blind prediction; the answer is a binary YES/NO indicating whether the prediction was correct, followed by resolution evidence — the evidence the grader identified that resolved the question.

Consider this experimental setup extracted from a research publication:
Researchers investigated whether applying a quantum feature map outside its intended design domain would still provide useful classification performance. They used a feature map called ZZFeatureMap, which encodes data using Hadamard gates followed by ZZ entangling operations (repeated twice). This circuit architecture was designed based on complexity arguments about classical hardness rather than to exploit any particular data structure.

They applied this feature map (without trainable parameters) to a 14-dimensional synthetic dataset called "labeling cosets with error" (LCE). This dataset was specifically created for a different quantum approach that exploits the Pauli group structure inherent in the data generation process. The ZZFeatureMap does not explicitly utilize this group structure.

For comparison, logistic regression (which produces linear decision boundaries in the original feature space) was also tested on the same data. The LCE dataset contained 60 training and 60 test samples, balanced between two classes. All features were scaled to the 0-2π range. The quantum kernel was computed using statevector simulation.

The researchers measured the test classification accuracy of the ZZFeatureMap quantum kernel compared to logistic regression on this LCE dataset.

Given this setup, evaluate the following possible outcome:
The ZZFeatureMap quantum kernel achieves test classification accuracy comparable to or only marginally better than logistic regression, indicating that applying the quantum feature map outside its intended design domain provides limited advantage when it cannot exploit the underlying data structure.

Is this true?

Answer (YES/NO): NO